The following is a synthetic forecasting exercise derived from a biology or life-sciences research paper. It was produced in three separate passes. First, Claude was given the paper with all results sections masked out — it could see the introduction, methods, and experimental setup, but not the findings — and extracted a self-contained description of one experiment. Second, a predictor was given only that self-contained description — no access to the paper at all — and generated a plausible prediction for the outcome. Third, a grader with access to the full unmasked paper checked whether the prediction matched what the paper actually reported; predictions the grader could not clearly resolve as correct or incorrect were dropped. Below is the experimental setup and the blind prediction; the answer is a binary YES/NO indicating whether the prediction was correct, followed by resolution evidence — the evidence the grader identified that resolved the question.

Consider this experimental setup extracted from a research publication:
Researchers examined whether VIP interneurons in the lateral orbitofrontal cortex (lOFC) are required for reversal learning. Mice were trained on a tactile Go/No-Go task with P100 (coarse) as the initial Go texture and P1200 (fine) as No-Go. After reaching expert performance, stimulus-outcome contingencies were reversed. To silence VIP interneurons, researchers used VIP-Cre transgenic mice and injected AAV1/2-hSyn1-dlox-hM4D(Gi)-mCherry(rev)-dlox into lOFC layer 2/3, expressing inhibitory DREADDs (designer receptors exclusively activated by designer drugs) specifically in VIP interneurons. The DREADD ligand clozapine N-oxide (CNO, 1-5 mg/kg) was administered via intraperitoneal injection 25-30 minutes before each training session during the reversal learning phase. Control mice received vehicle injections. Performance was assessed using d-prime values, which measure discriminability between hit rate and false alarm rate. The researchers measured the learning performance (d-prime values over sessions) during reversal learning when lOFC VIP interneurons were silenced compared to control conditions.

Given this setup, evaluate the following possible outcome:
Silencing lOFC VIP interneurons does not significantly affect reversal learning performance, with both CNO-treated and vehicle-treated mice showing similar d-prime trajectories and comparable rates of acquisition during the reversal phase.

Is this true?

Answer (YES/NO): NO